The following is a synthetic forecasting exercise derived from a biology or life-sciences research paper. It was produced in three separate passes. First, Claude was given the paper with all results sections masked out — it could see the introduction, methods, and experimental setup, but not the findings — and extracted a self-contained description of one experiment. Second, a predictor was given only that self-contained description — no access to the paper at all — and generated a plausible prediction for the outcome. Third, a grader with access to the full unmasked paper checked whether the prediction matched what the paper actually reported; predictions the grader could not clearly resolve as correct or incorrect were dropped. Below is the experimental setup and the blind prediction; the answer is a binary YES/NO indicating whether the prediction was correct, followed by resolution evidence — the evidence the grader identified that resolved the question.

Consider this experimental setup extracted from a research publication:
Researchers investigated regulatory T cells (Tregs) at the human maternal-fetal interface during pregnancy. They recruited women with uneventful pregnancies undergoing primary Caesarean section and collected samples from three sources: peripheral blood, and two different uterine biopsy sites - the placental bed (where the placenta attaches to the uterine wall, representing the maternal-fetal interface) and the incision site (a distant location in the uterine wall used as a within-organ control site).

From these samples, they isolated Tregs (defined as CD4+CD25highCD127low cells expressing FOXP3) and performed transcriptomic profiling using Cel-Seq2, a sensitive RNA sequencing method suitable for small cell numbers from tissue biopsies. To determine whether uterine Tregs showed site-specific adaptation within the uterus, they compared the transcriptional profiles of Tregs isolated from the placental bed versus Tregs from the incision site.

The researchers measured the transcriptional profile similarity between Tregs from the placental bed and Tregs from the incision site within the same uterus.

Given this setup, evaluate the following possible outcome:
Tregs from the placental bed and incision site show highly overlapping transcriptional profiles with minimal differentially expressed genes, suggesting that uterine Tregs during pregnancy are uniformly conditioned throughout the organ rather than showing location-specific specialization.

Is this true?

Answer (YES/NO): NO